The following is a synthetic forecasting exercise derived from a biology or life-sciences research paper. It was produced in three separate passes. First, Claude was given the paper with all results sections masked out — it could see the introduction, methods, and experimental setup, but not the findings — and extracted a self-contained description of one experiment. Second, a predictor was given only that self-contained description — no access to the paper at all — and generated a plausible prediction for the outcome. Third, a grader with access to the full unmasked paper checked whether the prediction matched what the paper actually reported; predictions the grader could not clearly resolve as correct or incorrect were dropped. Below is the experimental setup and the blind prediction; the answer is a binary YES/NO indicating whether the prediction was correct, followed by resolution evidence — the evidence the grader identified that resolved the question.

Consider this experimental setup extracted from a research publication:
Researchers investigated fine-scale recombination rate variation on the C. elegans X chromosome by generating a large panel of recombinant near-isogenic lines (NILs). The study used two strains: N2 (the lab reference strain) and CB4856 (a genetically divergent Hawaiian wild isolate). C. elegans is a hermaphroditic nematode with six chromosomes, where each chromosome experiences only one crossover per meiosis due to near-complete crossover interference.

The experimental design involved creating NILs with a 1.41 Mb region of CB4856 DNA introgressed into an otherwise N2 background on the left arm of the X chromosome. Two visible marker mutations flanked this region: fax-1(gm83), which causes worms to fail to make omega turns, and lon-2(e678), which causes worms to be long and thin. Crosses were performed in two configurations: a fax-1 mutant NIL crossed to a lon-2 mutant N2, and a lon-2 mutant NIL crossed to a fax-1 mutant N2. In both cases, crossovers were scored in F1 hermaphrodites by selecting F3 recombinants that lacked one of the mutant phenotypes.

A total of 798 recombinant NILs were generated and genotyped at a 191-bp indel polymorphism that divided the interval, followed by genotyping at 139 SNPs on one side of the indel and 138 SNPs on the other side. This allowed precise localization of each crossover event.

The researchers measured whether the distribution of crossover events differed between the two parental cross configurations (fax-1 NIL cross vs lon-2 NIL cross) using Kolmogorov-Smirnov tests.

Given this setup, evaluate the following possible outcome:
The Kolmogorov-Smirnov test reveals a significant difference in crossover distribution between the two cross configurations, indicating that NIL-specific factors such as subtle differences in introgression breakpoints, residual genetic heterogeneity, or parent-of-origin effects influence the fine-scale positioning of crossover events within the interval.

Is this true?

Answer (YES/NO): NO